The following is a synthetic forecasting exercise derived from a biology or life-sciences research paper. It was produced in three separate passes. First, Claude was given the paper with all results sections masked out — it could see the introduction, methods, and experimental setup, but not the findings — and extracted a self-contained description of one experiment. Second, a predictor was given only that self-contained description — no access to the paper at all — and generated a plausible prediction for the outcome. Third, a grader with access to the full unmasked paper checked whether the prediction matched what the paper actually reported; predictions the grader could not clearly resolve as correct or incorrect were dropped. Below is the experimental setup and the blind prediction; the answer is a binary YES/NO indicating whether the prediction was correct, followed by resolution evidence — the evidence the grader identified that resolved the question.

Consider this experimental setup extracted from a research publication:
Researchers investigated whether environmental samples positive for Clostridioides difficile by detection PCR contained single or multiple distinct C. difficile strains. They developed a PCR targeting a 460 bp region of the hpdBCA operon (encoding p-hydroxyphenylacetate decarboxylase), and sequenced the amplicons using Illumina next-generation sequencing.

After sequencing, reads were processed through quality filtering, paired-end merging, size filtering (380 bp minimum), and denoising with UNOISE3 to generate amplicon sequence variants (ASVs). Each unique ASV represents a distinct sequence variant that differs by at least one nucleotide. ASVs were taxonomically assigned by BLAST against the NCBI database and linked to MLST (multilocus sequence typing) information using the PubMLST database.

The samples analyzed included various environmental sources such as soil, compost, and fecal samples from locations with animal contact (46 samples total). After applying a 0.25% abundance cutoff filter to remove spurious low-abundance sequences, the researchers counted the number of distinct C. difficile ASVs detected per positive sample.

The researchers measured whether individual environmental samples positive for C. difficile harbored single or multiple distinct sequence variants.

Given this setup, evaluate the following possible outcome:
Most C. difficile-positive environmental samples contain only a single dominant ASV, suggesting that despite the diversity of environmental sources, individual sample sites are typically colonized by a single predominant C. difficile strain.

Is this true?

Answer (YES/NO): NO